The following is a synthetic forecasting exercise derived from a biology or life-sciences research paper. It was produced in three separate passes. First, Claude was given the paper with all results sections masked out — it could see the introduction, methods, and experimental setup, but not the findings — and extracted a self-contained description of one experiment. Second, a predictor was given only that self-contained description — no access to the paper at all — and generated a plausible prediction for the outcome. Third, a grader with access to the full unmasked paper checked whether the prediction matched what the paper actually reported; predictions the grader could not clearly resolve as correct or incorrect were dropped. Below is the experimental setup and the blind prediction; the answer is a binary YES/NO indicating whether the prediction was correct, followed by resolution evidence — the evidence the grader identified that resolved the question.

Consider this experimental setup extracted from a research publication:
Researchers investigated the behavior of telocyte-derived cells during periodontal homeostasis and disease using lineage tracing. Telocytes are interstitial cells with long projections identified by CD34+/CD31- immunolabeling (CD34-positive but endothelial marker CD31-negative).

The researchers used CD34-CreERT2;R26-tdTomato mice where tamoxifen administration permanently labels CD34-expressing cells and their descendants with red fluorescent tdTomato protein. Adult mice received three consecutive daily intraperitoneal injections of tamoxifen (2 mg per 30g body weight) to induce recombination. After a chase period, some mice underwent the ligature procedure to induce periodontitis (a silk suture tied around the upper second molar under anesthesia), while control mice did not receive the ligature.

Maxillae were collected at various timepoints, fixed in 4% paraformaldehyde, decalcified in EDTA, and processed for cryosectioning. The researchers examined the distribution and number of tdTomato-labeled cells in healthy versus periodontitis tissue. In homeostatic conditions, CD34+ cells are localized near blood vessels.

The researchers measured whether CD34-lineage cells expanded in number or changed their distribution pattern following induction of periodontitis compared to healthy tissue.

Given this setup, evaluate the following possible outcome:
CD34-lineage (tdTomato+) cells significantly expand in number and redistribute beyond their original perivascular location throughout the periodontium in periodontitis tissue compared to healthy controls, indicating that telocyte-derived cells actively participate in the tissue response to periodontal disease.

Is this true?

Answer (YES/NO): NO